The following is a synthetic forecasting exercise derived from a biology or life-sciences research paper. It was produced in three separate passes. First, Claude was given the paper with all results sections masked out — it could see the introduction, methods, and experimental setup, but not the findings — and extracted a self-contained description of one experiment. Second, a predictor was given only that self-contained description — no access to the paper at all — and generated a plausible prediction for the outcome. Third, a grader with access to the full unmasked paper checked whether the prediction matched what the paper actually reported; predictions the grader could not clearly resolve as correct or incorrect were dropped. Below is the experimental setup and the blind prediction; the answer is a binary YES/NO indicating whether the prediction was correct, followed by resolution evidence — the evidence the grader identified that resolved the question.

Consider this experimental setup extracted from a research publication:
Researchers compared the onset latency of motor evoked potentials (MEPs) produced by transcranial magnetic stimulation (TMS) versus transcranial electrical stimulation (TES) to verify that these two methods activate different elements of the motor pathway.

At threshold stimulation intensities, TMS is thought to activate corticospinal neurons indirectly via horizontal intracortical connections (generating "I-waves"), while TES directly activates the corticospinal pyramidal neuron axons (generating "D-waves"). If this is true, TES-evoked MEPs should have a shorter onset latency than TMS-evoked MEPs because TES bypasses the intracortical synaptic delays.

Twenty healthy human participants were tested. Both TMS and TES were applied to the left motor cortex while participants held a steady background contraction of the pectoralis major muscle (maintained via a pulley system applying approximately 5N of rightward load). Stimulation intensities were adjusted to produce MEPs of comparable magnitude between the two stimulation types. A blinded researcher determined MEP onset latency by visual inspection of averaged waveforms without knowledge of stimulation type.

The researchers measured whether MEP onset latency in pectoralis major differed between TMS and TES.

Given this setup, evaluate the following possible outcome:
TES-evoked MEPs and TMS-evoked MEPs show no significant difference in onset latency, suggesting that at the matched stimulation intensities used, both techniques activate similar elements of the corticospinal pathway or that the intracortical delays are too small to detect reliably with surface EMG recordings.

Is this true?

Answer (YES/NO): NO